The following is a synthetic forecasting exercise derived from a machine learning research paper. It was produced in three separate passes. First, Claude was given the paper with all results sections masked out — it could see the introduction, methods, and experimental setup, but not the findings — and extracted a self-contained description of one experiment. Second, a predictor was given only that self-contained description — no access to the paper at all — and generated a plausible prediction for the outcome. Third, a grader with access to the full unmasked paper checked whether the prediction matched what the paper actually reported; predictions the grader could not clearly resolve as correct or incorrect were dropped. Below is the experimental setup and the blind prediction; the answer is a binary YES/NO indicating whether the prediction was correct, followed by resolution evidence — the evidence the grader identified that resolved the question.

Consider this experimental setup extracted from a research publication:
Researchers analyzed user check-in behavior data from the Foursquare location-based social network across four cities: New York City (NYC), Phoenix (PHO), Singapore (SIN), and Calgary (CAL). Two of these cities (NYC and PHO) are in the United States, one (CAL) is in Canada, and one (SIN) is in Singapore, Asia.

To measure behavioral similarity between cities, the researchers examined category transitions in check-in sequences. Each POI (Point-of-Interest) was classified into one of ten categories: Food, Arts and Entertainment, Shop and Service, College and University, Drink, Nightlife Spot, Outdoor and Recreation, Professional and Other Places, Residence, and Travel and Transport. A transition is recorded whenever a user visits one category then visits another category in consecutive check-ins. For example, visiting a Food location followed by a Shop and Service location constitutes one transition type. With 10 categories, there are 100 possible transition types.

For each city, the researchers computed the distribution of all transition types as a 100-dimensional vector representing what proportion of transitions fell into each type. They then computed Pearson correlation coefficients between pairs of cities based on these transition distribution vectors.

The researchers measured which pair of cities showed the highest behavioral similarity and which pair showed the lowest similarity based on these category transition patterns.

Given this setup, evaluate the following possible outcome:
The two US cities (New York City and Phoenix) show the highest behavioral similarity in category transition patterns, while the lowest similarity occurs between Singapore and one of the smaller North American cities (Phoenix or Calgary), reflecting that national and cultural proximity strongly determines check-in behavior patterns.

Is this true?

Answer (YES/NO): NO